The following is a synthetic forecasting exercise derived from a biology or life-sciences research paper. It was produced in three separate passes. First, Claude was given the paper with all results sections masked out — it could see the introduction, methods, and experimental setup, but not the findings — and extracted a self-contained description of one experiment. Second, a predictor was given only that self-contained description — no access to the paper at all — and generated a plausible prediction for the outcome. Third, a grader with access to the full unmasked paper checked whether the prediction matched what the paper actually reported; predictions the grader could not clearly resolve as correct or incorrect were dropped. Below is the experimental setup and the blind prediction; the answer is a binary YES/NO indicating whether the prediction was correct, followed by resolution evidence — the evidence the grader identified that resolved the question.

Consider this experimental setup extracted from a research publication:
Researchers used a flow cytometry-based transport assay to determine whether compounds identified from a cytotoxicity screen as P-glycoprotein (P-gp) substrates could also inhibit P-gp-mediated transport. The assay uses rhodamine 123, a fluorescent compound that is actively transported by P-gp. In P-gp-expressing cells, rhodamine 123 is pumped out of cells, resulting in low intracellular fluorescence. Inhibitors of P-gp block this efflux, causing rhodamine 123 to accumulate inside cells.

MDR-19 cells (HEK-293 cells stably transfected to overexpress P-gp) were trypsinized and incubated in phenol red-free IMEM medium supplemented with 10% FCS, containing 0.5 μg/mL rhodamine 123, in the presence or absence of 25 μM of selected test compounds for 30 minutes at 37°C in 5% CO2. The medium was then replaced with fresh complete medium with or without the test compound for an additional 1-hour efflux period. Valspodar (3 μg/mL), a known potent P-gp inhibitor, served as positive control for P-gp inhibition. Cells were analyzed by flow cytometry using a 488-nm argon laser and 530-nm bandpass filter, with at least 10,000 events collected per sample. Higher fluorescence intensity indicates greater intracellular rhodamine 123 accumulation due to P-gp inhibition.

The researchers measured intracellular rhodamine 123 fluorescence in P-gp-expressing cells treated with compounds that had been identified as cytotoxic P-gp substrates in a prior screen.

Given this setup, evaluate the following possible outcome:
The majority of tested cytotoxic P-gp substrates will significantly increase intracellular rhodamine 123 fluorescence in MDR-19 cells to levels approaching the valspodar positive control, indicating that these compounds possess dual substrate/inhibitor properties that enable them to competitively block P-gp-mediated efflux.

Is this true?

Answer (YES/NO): NO